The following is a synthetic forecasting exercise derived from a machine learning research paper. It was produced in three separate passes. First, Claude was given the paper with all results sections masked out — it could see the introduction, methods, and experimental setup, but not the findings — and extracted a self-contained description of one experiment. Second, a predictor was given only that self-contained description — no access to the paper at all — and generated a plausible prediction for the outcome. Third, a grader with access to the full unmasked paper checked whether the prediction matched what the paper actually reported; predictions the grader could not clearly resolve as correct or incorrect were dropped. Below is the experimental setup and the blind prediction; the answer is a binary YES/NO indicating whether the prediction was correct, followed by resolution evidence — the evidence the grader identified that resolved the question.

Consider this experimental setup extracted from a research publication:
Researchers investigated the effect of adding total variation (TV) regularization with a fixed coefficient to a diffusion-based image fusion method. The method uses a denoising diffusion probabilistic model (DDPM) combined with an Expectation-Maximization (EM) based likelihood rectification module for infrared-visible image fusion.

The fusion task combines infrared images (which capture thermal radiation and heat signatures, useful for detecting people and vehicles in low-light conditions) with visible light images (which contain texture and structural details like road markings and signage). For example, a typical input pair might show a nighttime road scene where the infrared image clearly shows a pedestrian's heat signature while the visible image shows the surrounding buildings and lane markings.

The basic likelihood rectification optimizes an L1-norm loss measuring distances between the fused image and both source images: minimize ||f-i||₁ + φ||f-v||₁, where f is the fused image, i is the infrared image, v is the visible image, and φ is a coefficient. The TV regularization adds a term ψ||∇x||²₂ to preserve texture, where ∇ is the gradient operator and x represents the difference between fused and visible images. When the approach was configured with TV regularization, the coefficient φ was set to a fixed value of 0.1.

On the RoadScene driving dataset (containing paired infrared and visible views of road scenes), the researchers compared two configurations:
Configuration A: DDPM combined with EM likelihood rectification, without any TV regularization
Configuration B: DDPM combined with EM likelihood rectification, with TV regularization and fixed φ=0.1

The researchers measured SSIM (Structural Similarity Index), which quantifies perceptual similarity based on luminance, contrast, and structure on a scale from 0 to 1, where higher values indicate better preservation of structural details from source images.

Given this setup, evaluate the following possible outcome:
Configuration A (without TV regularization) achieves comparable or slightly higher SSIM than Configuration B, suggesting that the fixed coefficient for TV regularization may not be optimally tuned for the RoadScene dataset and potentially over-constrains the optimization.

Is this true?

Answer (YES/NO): YES